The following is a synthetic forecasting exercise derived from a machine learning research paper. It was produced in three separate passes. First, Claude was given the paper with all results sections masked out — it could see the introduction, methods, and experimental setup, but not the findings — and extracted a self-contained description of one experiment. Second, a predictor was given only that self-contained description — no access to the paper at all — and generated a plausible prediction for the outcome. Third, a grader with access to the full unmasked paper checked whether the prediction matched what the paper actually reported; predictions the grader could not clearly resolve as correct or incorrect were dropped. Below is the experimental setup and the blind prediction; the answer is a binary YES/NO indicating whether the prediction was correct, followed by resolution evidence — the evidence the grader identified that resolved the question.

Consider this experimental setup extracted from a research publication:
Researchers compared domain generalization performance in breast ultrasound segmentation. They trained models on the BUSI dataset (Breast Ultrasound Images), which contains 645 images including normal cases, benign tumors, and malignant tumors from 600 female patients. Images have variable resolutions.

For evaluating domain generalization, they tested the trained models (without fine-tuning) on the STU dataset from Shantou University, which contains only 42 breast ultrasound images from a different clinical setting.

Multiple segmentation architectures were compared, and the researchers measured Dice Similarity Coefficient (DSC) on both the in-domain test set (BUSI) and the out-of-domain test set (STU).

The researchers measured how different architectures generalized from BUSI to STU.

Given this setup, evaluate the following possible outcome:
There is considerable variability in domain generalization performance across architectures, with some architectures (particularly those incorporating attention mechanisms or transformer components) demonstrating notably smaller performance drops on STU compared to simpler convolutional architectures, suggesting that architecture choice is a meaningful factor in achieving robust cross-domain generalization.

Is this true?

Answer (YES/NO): NO